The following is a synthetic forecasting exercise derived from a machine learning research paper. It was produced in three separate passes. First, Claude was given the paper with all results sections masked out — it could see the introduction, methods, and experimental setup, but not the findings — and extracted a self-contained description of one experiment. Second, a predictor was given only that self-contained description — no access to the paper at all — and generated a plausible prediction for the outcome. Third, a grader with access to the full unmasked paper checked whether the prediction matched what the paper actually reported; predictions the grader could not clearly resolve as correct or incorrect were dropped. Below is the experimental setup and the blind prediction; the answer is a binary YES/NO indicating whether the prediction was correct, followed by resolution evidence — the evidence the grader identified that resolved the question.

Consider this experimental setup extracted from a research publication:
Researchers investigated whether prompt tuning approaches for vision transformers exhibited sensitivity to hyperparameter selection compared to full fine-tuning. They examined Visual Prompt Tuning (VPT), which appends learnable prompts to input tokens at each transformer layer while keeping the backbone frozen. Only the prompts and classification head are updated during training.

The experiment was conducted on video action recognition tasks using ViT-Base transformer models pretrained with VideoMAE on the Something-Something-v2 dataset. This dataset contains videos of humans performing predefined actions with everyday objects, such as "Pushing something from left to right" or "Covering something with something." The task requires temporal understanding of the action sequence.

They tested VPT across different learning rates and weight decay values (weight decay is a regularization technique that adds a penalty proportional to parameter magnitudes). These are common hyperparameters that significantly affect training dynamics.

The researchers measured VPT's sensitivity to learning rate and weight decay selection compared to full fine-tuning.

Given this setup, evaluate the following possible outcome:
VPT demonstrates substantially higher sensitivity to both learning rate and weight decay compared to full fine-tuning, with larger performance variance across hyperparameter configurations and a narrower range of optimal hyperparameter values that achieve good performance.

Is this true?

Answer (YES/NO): YES